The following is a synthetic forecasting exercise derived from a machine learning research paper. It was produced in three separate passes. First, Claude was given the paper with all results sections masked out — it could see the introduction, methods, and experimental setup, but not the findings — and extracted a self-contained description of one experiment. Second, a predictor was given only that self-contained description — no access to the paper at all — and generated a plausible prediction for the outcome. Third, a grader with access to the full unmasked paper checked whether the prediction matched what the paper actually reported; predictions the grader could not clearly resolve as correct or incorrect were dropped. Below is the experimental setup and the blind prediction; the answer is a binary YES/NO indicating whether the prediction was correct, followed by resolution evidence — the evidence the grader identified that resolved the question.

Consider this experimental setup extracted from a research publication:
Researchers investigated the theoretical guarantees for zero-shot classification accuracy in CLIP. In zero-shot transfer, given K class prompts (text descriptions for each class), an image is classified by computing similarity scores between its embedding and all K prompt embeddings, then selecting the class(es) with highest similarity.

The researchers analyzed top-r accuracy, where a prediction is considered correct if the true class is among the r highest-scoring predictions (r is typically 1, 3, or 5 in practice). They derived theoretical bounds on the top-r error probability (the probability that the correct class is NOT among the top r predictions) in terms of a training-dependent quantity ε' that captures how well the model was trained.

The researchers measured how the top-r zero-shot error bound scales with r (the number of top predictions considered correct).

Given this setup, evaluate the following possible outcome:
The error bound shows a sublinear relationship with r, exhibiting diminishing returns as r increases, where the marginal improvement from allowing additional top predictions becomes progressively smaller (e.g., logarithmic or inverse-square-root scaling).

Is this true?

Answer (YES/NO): YES